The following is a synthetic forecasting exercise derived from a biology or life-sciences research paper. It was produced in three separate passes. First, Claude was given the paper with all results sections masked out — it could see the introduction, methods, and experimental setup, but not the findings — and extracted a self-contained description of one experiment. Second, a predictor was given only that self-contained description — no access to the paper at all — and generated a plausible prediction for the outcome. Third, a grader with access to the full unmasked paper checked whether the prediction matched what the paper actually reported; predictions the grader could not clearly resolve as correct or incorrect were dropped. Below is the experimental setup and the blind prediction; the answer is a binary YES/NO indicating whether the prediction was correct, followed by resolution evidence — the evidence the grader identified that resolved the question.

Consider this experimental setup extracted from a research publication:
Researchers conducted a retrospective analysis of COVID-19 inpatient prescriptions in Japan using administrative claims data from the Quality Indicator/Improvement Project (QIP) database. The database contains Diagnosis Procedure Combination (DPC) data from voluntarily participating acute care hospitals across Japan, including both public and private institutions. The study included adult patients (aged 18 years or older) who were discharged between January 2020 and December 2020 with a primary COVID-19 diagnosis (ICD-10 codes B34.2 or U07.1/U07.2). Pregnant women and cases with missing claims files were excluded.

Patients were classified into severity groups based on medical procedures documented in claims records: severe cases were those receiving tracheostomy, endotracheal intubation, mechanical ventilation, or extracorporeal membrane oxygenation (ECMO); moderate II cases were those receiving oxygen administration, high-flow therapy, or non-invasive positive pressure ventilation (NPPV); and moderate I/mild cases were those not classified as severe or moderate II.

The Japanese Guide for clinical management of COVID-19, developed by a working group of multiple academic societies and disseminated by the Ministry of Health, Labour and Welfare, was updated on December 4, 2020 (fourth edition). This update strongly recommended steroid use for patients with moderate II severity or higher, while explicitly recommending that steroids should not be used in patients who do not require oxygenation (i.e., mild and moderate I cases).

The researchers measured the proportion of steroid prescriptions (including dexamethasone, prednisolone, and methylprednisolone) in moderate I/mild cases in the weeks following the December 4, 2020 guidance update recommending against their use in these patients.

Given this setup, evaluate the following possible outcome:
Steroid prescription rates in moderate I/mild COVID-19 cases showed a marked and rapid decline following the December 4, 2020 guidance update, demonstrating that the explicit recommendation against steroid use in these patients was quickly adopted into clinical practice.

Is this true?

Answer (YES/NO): NO